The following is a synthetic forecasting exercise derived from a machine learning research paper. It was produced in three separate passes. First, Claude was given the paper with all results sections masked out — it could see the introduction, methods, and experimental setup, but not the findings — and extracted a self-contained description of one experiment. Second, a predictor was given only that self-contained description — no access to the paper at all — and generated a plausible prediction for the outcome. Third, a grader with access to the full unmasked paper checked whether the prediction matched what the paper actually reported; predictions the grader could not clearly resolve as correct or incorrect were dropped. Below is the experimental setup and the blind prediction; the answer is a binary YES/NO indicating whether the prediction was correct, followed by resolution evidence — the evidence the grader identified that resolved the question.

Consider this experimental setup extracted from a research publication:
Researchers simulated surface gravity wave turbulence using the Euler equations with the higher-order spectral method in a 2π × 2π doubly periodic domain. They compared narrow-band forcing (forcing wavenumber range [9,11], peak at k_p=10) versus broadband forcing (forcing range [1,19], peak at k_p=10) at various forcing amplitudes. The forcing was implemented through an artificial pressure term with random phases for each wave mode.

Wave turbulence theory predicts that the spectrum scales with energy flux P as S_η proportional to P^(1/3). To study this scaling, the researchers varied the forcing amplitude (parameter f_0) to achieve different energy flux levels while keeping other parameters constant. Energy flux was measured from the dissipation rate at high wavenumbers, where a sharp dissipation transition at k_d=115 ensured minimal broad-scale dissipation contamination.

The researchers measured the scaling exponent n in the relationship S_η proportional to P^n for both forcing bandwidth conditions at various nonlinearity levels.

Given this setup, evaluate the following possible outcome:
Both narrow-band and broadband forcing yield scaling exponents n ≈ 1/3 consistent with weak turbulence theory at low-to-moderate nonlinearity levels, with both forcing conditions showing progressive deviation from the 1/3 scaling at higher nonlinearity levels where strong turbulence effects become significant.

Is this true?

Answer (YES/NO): NO